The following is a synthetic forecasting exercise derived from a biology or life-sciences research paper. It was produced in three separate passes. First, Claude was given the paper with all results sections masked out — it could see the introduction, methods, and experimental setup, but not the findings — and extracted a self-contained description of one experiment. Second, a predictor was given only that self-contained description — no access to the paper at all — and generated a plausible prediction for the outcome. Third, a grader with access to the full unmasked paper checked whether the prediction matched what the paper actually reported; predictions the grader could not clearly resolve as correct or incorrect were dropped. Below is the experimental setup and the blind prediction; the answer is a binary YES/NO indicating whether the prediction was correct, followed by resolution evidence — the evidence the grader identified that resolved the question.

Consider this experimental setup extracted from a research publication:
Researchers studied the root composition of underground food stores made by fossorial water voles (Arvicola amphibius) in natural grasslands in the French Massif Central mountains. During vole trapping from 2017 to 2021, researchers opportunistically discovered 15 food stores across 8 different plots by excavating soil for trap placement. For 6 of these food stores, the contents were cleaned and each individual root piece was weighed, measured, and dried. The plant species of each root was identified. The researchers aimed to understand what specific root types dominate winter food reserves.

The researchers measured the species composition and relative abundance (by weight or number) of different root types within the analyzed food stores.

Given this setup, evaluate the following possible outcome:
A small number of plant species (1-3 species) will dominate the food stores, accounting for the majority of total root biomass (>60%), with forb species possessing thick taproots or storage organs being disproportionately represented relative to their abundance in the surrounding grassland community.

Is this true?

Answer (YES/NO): YES